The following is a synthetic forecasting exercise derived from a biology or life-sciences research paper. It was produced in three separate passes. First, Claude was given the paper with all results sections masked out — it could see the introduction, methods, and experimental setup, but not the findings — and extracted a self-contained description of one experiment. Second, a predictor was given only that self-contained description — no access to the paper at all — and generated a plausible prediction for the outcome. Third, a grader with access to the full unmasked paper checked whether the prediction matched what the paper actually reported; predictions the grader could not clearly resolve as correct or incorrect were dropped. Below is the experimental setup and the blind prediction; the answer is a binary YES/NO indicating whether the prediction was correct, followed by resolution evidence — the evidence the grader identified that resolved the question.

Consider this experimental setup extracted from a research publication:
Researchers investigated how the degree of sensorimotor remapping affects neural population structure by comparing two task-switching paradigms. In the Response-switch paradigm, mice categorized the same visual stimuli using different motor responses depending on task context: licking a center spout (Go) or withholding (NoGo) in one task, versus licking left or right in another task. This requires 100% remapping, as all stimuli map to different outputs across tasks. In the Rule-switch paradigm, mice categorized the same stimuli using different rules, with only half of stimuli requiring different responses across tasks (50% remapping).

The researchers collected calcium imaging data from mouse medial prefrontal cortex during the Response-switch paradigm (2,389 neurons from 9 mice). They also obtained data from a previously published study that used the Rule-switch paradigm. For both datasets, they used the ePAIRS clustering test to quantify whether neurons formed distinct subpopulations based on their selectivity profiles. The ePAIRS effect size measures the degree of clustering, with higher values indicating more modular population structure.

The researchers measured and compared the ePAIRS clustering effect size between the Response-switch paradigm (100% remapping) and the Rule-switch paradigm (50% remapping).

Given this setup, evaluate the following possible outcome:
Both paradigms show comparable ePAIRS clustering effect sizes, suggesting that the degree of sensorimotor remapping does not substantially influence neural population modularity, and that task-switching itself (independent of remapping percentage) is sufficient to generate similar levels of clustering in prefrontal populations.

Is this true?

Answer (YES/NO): NO